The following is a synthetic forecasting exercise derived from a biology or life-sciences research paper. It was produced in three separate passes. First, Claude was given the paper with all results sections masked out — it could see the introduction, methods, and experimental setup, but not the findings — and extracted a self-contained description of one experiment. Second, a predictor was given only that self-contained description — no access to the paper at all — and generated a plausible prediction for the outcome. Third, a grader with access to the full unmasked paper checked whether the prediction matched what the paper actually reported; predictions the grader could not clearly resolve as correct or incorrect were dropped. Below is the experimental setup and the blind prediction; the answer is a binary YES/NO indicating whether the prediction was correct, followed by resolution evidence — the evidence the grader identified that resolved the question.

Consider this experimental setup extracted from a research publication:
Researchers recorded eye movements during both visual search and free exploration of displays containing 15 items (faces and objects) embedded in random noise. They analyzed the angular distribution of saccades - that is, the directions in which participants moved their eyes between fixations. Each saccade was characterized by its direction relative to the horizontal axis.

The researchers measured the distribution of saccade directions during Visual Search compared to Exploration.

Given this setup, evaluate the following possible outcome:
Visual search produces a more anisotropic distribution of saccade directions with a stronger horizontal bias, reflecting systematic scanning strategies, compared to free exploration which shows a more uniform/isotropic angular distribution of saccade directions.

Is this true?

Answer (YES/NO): NO